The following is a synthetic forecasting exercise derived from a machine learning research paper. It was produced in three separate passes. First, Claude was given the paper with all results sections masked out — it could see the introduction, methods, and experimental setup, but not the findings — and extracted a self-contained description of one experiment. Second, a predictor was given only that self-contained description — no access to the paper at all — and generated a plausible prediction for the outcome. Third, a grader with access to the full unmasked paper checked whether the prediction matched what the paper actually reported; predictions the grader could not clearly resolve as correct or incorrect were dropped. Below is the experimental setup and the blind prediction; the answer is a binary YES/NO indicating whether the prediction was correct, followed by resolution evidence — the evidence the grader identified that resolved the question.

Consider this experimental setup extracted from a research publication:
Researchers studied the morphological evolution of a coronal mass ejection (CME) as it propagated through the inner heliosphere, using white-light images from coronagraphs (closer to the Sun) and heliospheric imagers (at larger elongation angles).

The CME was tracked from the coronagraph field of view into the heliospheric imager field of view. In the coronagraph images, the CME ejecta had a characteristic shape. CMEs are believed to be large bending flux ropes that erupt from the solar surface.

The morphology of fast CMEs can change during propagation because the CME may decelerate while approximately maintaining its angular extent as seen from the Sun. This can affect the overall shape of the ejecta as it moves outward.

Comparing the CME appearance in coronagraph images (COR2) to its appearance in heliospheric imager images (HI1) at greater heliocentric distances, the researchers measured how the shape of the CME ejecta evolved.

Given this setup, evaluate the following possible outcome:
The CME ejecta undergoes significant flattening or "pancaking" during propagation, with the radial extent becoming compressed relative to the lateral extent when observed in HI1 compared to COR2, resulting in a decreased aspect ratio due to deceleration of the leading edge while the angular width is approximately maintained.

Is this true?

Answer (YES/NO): NO